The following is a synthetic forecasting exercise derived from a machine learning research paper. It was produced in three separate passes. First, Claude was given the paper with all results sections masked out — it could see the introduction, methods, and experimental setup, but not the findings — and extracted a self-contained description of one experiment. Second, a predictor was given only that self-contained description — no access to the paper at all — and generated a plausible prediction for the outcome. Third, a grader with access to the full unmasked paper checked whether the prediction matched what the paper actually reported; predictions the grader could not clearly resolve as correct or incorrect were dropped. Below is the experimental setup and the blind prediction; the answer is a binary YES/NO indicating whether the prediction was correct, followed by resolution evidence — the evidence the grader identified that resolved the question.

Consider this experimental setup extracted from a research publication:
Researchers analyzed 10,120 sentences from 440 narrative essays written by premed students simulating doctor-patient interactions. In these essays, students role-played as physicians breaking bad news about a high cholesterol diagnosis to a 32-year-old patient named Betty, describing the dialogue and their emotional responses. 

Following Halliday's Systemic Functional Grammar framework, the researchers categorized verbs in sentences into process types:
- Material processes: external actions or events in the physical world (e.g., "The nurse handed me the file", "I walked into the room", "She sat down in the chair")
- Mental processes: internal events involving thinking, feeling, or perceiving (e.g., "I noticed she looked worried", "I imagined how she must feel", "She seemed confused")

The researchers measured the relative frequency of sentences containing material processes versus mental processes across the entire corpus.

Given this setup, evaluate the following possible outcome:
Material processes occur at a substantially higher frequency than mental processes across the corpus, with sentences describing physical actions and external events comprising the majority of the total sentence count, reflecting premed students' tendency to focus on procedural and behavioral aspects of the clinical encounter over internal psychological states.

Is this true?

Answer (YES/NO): NO